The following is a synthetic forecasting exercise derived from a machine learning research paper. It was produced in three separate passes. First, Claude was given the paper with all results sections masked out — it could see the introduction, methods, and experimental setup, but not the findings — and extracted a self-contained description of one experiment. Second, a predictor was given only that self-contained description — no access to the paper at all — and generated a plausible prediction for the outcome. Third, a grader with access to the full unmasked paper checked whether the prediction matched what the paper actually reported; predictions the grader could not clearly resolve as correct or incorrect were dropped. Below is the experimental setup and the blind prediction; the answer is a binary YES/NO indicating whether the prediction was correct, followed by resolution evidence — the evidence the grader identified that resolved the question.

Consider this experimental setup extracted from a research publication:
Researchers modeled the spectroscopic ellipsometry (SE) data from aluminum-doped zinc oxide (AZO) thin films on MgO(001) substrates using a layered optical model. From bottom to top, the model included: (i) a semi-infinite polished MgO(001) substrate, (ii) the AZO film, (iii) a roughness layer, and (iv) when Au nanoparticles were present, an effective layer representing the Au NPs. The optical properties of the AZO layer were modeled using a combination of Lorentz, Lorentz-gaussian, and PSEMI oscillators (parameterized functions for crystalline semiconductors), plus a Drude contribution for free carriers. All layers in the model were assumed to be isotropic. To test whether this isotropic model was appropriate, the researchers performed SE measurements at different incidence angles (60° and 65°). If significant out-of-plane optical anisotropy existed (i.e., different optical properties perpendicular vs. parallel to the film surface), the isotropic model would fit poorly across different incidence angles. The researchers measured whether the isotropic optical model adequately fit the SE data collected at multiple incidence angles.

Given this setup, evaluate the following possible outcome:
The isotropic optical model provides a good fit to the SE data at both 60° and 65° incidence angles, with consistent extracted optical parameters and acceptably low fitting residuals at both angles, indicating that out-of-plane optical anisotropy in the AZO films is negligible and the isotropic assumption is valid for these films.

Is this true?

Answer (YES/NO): YES